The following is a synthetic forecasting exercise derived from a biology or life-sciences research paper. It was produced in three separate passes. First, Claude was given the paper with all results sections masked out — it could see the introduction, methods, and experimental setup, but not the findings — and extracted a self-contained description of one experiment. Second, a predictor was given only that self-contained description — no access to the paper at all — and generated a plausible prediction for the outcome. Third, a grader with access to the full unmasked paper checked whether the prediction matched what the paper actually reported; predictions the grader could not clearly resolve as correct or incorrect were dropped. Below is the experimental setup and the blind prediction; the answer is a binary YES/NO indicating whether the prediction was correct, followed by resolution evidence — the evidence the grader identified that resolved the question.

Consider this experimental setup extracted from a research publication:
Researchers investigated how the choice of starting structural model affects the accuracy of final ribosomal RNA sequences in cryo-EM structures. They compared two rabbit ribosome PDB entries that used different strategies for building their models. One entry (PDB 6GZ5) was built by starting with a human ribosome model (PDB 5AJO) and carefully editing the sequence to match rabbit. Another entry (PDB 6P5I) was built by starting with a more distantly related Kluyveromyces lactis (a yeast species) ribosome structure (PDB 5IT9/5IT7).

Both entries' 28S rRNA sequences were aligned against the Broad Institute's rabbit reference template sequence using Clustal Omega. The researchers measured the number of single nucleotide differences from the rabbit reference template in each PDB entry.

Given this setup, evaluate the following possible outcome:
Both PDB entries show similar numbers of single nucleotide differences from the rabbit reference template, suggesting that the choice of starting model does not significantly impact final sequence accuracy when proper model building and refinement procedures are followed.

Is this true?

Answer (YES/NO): NO